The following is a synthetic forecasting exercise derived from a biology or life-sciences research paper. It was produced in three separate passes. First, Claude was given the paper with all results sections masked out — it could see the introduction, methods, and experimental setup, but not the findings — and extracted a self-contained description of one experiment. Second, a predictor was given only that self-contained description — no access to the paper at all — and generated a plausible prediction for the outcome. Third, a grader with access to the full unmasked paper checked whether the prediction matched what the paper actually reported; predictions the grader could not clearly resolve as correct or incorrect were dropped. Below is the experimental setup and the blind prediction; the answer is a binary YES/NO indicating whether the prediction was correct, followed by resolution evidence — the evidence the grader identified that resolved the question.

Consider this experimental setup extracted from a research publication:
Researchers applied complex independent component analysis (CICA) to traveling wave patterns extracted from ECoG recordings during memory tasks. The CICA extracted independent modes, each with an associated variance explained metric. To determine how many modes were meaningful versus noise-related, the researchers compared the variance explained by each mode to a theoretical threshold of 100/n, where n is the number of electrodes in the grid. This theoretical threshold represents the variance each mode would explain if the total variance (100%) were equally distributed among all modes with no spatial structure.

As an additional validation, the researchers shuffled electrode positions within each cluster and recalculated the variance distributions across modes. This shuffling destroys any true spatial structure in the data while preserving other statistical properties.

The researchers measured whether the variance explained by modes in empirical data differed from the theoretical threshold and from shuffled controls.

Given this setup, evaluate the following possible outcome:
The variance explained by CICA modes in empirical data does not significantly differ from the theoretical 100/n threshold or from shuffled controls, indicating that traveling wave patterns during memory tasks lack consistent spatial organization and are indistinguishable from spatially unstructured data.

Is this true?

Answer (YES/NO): NO